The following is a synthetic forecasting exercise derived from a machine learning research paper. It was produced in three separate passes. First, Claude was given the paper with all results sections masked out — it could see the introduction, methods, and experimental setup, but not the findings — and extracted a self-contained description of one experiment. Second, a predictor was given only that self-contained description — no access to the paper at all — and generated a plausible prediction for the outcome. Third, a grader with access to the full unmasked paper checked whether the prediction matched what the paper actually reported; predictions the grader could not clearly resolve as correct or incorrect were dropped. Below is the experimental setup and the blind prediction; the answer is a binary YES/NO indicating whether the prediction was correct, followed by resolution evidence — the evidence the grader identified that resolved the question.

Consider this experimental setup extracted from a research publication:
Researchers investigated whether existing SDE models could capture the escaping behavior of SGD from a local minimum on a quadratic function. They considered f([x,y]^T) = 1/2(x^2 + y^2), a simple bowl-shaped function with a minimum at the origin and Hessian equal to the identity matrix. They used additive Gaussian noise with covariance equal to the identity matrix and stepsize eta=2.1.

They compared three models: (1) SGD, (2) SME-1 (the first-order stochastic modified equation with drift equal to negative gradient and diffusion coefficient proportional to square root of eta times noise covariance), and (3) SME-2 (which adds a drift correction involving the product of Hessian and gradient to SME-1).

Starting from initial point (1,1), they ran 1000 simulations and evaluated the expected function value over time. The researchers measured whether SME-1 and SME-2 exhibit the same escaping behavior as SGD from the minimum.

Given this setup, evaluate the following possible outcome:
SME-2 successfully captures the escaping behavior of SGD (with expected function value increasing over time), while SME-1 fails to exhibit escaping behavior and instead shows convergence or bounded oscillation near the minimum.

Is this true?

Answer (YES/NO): NO